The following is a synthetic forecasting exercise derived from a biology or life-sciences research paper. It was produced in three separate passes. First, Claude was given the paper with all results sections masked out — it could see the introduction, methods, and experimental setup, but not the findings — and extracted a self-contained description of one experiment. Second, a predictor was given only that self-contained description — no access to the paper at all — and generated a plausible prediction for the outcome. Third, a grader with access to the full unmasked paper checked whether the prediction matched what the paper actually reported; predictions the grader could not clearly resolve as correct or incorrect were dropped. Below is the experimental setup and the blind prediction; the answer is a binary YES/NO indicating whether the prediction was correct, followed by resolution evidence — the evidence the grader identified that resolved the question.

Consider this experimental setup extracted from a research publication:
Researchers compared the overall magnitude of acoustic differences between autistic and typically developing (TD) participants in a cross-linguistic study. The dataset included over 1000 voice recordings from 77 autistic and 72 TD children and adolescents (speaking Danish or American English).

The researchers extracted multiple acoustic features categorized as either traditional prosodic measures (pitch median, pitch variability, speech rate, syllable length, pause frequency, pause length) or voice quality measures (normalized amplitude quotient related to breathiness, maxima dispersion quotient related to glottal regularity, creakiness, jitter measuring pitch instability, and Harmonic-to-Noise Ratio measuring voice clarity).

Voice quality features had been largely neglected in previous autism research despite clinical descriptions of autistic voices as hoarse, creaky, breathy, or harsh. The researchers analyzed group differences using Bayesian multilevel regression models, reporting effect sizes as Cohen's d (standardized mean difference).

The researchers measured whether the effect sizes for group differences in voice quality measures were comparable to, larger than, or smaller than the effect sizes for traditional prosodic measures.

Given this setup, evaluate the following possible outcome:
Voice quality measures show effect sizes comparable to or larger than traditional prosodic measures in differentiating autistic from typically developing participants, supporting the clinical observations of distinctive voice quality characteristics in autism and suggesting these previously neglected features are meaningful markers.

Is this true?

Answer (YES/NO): YES